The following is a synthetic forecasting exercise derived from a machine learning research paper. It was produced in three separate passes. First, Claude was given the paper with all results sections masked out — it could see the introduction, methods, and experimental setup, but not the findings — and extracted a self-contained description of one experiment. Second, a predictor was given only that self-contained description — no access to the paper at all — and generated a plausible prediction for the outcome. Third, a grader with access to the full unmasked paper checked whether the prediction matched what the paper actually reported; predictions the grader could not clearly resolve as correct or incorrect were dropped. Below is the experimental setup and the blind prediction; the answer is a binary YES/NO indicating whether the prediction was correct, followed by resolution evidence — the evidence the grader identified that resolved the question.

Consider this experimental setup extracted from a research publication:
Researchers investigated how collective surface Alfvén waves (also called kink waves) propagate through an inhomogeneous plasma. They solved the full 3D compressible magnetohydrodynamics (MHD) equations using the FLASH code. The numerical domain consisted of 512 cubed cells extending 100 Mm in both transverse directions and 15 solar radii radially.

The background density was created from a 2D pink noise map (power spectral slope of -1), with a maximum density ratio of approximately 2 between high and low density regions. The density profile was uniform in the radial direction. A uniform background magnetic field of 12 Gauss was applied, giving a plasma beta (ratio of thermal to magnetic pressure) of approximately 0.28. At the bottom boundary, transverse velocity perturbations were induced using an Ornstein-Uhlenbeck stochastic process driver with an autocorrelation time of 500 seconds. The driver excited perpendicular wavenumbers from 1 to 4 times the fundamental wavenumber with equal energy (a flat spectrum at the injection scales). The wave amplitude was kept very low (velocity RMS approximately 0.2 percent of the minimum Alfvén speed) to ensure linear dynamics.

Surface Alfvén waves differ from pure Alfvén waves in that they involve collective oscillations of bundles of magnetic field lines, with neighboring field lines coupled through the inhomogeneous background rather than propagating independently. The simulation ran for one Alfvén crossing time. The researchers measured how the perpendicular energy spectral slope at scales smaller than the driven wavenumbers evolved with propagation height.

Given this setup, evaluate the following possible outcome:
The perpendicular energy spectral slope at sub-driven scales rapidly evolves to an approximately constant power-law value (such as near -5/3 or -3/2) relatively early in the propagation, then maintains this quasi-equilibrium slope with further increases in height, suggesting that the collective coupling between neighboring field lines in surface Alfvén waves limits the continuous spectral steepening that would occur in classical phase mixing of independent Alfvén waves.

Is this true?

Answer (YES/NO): NO